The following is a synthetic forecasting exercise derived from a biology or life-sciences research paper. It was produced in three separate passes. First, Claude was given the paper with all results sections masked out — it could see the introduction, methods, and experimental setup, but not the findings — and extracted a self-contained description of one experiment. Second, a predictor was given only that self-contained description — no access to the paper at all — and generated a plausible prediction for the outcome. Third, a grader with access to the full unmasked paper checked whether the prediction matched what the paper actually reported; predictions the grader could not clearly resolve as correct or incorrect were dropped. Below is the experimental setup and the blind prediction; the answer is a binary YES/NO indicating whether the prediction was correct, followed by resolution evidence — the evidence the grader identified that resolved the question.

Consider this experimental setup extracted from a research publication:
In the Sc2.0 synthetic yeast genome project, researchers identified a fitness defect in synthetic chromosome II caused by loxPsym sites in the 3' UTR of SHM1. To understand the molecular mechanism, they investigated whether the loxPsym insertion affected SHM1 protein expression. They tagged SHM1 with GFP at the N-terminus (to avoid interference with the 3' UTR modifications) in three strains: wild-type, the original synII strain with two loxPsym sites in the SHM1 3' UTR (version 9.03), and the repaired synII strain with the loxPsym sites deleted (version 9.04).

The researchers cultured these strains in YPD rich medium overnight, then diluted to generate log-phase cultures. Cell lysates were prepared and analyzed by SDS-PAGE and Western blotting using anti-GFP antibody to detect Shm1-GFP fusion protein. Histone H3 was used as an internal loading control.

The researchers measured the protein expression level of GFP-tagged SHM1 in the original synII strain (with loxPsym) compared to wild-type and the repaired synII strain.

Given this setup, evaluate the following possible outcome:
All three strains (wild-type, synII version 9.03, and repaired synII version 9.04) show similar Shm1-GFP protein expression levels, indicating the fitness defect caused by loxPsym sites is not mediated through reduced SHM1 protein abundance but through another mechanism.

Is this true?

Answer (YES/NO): NO